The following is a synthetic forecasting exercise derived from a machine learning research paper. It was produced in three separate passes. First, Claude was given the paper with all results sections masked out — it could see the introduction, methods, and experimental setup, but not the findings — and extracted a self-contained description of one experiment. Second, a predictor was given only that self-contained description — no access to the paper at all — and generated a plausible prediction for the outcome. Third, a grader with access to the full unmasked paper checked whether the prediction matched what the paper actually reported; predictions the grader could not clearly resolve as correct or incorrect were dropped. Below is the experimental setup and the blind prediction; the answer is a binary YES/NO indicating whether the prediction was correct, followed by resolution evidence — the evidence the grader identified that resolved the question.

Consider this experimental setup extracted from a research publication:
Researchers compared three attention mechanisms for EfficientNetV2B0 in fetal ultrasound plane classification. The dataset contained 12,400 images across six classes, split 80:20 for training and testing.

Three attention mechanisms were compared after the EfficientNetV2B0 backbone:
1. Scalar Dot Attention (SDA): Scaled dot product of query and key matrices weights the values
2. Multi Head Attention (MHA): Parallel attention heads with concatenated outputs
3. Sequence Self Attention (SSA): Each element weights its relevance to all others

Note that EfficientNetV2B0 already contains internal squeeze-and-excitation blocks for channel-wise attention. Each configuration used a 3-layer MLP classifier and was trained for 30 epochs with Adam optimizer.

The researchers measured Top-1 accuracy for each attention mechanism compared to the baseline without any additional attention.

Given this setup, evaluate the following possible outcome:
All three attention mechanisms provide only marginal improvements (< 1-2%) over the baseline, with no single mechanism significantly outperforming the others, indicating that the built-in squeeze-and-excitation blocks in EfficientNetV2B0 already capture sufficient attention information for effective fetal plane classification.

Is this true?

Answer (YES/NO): NO